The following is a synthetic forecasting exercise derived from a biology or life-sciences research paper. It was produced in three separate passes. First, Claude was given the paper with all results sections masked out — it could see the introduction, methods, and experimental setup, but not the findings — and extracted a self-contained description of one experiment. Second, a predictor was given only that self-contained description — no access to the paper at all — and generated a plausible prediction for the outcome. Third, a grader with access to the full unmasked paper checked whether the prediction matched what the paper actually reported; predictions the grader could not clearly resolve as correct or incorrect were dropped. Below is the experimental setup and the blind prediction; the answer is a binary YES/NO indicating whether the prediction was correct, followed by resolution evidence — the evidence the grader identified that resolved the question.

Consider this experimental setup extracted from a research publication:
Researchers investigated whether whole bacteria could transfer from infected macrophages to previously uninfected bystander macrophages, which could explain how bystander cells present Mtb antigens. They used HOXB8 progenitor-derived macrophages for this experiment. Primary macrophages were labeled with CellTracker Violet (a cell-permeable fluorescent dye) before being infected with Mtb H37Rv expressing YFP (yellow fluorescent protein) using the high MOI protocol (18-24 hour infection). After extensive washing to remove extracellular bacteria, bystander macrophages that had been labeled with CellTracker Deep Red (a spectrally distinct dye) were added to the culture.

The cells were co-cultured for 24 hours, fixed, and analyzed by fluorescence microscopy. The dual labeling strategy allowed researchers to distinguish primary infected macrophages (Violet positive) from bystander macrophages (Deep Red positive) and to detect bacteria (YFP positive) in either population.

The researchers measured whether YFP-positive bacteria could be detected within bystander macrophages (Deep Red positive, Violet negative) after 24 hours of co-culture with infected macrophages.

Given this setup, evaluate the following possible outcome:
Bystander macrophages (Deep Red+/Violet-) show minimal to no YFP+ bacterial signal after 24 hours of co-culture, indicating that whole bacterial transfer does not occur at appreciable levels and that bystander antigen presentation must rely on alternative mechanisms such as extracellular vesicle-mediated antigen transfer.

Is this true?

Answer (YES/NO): NO